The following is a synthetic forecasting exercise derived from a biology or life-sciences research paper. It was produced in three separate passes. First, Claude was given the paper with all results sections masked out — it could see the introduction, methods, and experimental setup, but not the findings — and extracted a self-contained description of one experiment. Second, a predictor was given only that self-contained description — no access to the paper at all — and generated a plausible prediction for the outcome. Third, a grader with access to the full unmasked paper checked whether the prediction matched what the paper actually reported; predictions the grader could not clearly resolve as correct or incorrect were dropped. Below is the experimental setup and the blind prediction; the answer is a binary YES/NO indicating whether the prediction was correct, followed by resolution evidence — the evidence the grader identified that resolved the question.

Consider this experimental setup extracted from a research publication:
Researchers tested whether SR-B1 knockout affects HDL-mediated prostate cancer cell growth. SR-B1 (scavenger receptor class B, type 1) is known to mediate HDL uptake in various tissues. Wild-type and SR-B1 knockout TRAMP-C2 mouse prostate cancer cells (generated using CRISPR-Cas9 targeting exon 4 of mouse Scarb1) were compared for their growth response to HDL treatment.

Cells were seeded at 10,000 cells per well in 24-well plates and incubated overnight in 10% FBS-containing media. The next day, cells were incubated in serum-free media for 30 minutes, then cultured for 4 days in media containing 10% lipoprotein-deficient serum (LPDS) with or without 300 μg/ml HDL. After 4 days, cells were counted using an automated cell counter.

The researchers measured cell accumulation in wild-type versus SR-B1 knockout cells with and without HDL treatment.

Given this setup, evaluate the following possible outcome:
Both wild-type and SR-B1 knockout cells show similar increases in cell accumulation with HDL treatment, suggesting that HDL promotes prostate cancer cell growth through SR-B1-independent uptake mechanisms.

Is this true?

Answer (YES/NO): NO